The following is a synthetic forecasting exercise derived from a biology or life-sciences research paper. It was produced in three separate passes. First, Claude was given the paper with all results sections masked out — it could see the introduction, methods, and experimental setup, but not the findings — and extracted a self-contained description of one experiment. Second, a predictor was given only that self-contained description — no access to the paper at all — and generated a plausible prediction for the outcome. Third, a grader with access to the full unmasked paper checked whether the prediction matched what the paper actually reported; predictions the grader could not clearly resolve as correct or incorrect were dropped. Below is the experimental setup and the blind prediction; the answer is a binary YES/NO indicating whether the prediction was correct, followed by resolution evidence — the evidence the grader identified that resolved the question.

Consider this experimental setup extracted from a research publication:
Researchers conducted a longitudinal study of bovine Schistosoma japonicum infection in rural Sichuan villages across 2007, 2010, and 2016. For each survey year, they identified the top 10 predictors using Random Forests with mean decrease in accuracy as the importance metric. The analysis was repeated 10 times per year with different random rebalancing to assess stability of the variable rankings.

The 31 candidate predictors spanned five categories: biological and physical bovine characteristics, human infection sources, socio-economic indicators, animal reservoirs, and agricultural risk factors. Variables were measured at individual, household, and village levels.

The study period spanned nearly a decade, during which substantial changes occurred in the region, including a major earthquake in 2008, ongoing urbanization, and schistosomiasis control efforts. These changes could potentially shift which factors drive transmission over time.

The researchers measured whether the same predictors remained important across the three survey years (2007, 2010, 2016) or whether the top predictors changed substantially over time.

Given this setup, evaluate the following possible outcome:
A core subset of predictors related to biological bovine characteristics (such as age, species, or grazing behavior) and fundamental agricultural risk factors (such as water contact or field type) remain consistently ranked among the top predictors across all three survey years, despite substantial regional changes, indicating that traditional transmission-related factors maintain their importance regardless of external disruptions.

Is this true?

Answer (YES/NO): NO